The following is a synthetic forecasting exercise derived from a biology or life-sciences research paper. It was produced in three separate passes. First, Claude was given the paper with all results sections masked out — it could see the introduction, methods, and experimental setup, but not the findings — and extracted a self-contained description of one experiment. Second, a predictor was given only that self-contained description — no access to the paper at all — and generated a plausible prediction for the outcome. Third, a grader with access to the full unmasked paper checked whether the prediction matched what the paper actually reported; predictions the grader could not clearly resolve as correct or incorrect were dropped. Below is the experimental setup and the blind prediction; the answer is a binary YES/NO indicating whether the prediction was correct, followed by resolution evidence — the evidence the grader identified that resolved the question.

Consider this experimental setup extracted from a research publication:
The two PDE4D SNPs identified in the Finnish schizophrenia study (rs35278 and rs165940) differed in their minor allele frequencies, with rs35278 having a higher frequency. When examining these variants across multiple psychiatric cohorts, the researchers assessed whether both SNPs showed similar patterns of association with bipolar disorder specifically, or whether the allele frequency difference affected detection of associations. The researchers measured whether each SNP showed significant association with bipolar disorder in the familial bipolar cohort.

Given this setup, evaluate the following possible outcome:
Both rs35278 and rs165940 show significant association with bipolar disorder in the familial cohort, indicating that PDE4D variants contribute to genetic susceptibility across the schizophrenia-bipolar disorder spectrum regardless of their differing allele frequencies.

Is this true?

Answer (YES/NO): NO